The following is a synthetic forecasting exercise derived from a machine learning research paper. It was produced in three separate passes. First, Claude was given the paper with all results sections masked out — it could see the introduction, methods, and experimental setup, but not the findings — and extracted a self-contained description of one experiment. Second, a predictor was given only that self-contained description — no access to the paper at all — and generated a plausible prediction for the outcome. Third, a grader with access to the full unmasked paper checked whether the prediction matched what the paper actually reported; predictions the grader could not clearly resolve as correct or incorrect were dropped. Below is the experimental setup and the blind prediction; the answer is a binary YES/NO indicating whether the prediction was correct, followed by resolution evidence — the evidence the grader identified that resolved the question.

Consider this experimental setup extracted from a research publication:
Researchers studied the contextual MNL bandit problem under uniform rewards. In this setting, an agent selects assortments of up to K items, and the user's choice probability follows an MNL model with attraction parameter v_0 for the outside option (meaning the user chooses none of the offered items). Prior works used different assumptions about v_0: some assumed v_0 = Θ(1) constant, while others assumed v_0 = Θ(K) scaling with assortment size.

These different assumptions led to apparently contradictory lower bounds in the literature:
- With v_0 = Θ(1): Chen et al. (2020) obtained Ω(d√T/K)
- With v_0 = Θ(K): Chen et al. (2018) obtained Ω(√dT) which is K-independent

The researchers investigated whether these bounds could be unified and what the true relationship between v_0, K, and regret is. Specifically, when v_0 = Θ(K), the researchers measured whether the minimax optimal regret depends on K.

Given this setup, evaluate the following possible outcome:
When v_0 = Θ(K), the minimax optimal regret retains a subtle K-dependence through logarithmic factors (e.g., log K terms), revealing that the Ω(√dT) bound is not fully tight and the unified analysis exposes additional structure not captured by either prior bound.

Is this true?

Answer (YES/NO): NO